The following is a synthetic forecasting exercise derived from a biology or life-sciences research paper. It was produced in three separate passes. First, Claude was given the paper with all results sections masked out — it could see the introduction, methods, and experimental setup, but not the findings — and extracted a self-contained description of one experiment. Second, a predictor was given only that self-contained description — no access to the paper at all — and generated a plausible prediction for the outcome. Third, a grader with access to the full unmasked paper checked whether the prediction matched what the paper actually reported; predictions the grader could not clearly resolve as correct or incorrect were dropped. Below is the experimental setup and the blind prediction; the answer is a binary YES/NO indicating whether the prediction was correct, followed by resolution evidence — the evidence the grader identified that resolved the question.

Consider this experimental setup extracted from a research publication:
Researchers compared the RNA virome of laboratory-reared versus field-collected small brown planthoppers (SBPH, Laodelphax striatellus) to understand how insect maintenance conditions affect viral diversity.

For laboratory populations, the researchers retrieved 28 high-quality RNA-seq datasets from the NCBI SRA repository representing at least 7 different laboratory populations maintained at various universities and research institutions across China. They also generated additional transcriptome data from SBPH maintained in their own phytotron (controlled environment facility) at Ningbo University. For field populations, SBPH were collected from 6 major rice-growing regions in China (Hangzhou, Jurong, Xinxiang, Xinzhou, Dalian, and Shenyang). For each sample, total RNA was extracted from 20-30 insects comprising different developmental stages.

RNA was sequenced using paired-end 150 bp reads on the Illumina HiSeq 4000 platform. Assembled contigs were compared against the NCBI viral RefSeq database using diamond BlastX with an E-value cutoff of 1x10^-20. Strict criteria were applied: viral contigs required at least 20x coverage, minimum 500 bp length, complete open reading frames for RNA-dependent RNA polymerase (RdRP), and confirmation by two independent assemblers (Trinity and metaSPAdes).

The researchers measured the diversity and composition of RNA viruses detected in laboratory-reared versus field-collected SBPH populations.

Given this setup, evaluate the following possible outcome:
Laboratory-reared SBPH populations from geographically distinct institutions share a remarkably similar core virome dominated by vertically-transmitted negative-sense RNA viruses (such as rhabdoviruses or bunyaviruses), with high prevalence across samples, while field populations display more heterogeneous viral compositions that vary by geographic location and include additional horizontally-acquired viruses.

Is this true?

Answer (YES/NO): NO